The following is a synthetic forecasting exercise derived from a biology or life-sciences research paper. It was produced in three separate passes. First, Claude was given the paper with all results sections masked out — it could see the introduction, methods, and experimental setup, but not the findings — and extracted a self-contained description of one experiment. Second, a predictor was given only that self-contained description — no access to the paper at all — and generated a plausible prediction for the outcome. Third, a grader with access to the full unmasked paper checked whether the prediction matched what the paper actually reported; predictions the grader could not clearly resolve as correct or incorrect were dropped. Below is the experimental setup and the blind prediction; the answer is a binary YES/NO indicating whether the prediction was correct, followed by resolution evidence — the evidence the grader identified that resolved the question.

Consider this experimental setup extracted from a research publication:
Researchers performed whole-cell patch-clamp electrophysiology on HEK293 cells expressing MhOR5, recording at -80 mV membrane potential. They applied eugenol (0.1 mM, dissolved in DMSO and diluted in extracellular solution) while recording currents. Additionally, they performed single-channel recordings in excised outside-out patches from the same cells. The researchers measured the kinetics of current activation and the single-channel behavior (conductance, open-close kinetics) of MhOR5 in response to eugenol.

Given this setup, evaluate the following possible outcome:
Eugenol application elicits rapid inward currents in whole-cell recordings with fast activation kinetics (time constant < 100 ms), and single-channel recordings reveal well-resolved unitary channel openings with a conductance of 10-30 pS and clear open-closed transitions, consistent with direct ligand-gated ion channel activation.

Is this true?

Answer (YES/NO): NO